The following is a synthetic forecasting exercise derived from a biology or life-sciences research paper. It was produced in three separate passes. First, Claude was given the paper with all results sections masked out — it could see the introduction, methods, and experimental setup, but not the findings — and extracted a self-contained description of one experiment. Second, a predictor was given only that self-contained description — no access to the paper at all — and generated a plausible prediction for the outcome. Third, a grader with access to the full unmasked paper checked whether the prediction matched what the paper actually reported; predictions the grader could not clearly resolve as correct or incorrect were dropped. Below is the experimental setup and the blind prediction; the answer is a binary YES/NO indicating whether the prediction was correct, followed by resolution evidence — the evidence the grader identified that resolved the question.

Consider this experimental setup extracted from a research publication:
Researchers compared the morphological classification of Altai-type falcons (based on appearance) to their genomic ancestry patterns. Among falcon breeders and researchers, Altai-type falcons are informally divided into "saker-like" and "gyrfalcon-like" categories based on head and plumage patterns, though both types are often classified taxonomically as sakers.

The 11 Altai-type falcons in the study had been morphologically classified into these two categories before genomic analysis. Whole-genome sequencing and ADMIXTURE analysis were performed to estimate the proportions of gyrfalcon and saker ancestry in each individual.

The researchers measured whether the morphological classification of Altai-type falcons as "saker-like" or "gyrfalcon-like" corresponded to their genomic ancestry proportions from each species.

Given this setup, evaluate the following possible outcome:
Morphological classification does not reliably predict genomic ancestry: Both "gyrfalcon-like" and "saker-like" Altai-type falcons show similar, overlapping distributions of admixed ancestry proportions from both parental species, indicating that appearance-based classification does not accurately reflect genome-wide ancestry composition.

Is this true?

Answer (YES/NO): NO